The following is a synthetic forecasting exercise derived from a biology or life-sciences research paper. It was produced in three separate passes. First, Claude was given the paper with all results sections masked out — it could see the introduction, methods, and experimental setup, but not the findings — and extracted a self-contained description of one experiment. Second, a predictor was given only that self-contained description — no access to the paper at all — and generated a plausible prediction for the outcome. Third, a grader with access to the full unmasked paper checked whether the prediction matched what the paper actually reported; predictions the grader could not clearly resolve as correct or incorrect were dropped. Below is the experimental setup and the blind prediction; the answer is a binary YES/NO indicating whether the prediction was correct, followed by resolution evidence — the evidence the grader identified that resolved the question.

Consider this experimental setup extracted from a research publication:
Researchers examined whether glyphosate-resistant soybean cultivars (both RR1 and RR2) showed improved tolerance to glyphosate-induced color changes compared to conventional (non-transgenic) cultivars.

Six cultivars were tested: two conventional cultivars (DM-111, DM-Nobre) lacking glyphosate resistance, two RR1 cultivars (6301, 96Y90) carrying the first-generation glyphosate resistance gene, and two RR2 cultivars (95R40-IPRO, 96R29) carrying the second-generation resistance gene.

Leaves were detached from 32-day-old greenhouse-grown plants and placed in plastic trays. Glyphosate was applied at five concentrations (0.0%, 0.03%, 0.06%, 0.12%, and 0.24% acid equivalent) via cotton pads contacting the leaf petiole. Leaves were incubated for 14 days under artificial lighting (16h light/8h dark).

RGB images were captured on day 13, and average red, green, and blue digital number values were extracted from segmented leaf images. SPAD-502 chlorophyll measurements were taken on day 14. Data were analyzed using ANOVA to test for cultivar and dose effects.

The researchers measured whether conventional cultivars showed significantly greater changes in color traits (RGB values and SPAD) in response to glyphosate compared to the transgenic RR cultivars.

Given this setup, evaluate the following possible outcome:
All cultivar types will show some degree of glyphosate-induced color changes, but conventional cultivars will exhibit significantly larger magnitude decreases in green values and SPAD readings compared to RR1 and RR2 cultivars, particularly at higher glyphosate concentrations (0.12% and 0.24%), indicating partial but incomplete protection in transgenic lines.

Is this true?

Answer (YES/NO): NO